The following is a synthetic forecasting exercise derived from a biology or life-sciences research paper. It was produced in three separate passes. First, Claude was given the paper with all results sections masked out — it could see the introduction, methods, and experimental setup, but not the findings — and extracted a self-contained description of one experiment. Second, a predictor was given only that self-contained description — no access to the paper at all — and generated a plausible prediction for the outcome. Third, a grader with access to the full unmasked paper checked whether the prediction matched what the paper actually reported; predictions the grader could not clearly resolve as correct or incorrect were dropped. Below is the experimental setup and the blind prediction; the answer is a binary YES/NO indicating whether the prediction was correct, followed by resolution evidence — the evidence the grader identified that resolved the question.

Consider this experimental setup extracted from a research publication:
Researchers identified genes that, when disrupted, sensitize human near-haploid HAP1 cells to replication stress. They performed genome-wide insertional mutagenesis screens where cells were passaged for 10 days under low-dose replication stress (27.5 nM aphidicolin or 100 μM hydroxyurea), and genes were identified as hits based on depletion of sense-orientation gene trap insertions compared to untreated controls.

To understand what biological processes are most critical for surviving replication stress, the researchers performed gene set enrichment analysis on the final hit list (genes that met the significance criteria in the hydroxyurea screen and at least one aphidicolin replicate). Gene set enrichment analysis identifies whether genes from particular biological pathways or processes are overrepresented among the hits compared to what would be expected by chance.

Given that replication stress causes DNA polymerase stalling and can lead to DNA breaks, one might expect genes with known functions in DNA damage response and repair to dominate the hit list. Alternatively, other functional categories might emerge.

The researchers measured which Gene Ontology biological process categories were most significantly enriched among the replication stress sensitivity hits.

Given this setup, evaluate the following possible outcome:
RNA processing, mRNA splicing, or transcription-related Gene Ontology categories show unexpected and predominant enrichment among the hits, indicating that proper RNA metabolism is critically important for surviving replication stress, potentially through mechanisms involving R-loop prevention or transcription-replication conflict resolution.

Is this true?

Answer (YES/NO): NO